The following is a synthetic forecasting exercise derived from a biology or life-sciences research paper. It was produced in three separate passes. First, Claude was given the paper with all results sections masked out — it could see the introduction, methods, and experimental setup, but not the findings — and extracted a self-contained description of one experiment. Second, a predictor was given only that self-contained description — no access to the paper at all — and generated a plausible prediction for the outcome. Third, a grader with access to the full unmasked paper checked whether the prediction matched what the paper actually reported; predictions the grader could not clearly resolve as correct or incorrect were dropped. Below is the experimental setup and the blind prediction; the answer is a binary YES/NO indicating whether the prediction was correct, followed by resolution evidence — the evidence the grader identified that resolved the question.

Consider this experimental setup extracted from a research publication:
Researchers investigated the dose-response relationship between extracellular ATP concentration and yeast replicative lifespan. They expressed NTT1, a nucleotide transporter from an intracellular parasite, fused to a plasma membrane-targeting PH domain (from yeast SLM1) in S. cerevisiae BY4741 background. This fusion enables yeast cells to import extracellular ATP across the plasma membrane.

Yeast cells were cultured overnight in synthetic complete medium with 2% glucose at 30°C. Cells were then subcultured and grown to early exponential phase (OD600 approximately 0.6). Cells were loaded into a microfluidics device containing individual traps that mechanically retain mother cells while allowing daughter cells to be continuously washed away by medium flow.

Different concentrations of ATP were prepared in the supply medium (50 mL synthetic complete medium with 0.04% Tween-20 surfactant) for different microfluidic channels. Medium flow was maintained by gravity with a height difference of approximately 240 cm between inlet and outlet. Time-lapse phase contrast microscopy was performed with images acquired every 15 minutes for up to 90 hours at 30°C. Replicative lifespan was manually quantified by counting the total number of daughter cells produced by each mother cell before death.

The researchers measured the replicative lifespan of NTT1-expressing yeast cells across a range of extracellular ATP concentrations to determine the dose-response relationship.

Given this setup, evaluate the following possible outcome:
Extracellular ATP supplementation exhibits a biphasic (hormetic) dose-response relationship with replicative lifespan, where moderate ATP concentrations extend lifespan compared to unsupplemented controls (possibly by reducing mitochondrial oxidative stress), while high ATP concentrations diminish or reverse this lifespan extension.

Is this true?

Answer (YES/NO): YES